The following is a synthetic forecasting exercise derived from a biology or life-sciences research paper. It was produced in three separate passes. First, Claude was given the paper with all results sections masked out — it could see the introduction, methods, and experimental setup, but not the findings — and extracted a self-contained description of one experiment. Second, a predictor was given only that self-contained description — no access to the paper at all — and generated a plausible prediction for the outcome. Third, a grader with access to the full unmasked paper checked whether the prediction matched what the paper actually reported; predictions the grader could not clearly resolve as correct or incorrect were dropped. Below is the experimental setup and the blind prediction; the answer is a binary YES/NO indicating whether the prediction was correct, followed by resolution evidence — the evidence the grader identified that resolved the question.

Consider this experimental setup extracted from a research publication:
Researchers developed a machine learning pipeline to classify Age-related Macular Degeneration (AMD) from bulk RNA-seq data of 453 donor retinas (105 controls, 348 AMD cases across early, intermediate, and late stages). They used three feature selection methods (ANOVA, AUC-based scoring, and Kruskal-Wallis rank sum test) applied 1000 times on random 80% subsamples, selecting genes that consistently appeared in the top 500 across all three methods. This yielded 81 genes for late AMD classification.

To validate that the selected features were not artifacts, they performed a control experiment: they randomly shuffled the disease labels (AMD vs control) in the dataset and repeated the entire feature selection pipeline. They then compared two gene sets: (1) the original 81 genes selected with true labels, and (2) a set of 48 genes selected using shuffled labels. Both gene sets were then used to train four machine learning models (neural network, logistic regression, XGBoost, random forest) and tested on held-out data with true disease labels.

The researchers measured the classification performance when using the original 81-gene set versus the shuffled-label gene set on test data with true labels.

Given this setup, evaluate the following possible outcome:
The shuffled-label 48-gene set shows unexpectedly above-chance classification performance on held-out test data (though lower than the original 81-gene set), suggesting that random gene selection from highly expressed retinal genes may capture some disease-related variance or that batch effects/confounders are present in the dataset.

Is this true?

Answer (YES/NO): NO